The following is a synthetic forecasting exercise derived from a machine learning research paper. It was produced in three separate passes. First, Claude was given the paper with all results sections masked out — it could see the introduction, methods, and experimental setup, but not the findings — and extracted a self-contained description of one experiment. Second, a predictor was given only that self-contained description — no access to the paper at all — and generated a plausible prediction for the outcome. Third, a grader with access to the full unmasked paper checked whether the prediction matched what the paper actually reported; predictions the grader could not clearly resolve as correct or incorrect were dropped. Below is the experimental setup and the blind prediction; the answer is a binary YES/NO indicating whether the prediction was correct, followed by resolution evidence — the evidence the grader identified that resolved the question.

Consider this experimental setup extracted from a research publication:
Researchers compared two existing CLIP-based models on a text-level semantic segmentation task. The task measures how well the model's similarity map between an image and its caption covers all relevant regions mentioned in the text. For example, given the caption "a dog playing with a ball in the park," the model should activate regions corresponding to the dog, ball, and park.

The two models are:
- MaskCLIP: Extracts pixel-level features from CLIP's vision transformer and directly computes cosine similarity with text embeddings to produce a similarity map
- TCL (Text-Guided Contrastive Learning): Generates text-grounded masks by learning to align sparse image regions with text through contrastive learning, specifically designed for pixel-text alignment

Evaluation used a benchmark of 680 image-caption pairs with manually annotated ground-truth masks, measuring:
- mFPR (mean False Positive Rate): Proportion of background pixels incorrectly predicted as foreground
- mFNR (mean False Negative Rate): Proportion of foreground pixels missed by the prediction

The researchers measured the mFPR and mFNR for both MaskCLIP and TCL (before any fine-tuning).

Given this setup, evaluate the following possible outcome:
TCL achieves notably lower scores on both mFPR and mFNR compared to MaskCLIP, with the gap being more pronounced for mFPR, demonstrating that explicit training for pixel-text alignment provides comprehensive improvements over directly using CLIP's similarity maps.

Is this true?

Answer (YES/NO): NO